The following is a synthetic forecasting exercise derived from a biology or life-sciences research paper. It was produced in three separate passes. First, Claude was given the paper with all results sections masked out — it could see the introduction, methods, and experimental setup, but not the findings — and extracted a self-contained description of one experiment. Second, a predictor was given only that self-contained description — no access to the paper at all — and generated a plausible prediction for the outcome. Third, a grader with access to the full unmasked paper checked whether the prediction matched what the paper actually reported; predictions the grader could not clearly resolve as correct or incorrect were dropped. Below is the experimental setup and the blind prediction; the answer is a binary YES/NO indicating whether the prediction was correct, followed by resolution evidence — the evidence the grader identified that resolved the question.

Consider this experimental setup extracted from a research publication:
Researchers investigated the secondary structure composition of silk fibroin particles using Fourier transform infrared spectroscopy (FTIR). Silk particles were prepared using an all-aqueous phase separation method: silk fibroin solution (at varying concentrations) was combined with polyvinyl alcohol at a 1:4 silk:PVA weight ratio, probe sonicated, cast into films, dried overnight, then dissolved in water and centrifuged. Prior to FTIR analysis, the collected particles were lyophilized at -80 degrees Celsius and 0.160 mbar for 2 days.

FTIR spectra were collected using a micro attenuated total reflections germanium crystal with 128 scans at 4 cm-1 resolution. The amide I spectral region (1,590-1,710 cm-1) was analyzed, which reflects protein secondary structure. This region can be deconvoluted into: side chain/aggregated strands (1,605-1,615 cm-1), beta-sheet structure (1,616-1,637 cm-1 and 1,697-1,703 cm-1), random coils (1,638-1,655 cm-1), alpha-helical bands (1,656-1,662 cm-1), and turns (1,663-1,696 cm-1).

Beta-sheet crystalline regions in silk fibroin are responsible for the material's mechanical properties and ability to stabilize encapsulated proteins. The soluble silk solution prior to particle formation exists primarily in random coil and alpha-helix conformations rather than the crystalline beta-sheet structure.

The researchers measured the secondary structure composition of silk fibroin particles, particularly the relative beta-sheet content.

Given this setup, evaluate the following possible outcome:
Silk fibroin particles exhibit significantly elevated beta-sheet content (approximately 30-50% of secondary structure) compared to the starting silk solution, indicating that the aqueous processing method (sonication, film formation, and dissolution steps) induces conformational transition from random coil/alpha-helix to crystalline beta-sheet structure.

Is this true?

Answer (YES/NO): YES